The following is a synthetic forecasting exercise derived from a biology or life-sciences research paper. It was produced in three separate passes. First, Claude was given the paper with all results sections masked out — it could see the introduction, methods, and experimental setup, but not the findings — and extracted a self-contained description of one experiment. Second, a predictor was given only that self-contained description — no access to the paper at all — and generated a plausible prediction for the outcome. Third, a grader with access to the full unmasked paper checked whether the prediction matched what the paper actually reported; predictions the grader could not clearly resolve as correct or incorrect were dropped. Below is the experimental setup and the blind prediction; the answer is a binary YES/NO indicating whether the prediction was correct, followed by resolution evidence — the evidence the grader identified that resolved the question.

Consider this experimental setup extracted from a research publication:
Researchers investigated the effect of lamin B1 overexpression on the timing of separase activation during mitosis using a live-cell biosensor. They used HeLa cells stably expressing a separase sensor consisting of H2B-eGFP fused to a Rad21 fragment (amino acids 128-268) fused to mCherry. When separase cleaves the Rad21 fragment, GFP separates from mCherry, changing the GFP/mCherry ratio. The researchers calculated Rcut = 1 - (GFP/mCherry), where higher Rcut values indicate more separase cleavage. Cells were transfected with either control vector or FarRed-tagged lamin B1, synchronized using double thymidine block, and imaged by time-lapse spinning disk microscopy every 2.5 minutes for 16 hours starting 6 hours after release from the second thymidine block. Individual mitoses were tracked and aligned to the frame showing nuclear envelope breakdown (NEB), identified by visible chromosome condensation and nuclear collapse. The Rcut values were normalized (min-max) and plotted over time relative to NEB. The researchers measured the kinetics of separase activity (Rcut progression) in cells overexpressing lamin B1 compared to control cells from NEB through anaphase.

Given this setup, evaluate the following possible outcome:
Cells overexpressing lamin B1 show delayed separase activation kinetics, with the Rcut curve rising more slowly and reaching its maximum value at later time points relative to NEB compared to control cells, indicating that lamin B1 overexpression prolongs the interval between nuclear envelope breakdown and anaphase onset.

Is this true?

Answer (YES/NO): YES